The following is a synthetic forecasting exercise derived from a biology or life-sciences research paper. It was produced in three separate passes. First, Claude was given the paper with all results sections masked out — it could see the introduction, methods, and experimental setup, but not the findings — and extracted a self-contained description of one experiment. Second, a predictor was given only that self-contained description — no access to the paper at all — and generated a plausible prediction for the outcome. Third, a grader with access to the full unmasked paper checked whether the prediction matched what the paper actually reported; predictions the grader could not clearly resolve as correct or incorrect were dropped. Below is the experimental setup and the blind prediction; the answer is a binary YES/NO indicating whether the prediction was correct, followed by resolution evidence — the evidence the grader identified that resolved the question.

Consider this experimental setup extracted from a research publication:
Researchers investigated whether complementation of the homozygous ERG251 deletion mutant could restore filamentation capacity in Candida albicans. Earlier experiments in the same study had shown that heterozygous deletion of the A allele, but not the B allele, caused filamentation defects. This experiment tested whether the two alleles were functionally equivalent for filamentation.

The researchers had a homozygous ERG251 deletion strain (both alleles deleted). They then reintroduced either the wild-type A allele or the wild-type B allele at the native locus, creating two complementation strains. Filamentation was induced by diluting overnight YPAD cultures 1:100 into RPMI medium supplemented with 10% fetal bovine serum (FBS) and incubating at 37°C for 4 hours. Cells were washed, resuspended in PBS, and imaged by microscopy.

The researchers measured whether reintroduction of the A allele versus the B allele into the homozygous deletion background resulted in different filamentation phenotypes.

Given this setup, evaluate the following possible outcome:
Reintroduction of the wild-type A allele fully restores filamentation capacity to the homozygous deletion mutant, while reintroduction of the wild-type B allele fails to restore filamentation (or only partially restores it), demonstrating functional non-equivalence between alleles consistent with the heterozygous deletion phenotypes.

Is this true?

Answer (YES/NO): NO